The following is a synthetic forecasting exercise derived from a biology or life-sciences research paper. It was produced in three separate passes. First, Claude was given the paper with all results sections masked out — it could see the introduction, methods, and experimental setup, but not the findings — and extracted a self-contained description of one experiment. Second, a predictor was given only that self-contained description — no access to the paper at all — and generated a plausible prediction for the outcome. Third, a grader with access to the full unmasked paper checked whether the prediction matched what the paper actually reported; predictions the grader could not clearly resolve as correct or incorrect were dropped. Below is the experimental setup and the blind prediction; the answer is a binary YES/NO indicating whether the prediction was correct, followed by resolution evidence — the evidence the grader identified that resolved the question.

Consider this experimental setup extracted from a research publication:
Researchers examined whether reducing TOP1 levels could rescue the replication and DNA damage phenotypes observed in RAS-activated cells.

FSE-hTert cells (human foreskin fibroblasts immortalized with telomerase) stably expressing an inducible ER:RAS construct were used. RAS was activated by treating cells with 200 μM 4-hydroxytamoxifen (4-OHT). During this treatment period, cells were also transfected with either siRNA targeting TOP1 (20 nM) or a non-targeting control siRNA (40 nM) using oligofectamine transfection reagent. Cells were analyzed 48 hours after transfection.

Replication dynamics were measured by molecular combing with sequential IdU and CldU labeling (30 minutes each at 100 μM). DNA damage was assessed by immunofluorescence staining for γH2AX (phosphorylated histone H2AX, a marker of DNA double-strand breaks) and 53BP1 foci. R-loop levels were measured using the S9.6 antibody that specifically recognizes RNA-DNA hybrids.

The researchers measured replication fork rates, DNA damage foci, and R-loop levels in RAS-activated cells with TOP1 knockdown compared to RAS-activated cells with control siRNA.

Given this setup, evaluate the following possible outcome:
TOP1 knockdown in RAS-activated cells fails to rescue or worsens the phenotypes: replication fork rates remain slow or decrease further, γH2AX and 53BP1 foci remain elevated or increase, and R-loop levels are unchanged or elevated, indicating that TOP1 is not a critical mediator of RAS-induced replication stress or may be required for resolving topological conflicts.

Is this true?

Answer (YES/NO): NO